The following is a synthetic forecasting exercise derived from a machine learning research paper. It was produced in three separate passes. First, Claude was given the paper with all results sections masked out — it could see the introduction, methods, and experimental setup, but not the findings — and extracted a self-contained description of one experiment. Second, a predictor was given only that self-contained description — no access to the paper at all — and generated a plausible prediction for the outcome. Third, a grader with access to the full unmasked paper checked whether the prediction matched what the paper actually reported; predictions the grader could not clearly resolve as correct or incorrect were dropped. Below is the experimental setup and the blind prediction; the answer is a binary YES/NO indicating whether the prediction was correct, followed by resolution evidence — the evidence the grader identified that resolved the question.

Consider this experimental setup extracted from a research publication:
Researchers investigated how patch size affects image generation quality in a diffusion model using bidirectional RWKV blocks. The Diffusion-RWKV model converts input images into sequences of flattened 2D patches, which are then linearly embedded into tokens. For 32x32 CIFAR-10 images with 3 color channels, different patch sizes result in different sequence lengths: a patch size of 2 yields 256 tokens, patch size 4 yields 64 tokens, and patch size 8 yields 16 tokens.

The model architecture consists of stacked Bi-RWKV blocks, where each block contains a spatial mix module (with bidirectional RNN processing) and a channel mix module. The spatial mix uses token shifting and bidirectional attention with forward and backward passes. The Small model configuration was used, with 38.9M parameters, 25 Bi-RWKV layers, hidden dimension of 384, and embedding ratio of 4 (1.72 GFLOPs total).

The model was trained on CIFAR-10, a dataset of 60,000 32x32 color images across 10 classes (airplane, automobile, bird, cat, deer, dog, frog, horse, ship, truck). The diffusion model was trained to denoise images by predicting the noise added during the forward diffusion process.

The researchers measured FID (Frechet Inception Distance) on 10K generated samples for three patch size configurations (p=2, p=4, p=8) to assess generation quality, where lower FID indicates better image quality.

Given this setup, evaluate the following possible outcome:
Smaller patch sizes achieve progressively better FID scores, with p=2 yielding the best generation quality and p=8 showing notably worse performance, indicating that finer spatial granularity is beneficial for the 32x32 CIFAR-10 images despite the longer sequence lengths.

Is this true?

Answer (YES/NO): YES